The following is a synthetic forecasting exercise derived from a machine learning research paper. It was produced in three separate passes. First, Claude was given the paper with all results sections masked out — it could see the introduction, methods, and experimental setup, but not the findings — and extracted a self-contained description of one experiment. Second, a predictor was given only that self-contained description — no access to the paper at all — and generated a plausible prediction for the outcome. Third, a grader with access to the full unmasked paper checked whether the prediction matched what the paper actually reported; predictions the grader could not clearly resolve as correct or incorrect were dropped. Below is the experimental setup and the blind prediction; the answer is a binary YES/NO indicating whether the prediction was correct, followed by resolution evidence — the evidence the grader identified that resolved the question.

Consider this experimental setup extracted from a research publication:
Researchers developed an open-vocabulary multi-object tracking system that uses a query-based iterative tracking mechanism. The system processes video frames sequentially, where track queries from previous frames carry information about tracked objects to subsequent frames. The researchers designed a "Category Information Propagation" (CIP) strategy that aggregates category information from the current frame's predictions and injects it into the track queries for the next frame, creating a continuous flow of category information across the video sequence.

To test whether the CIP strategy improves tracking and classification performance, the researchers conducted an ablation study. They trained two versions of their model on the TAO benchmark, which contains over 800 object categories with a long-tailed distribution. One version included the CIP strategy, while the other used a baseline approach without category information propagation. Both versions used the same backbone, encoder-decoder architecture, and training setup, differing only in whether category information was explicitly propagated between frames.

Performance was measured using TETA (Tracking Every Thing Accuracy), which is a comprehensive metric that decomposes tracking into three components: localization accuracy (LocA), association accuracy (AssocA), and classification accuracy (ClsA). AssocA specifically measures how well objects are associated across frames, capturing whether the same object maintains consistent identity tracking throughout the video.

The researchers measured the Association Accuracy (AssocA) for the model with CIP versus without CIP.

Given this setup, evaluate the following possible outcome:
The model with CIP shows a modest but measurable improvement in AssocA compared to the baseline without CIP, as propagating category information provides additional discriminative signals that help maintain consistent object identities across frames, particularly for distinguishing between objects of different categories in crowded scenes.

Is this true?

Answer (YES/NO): YES